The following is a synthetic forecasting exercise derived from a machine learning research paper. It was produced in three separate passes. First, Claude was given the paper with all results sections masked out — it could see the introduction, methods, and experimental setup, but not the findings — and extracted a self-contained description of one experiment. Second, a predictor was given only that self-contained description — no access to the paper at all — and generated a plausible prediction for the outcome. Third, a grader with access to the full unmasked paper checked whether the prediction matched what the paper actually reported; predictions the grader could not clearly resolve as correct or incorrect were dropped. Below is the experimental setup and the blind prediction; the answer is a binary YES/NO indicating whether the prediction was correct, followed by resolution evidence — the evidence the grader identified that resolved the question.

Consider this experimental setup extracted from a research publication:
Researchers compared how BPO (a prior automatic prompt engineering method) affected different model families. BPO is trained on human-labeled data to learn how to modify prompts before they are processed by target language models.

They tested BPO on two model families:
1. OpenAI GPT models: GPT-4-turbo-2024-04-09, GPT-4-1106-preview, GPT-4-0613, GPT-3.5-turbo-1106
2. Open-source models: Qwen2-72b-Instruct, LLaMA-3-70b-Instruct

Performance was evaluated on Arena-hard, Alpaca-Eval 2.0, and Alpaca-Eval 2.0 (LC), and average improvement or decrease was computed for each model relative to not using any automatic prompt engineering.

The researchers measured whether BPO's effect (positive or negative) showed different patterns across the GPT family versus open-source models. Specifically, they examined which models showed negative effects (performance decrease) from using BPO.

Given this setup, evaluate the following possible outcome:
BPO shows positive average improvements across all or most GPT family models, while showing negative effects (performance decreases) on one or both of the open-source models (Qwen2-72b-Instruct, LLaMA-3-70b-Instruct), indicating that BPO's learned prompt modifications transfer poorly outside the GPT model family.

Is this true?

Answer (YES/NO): NO